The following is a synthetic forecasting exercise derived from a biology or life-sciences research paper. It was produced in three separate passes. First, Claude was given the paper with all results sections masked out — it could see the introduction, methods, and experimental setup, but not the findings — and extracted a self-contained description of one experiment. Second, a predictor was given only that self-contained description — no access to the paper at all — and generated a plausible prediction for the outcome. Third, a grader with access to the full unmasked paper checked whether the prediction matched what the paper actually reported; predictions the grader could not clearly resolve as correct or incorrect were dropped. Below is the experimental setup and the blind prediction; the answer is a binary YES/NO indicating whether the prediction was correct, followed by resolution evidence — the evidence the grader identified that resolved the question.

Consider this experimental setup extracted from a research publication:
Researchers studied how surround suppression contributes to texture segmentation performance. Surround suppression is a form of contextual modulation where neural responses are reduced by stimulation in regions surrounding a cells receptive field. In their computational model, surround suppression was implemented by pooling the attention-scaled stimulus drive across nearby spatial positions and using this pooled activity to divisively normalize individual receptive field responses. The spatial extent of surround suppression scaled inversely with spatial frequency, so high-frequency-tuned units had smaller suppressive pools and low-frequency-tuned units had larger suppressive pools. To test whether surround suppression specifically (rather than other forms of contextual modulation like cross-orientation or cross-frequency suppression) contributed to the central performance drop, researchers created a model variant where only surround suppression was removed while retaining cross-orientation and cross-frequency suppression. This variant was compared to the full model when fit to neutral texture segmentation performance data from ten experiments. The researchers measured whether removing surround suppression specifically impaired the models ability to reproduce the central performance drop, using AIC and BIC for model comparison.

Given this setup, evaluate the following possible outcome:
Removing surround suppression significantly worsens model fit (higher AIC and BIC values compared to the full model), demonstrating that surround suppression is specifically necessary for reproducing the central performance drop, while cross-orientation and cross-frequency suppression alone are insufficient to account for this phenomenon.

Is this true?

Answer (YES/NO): NO